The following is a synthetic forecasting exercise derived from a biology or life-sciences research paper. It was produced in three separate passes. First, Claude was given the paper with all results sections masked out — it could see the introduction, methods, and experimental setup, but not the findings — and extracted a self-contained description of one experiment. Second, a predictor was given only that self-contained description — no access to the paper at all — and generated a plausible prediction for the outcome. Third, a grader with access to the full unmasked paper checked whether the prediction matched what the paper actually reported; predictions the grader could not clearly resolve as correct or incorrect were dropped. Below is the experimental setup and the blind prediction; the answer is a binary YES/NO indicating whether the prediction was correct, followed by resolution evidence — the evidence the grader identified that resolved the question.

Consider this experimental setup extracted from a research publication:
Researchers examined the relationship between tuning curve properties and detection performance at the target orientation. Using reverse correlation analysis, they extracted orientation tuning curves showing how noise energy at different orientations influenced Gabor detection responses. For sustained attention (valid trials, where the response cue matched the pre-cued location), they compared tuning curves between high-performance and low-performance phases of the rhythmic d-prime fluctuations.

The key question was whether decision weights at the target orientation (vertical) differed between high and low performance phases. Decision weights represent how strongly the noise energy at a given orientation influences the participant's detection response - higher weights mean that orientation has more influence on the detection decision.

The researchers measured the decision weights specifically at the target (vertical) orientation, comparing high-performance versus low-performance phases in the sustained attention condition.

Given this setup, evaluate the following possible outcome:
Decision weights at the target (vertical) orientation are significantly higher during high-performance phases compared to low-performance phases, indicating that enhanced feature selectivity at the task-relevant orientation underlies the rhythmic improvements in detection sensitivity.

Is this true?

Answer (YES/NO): NO